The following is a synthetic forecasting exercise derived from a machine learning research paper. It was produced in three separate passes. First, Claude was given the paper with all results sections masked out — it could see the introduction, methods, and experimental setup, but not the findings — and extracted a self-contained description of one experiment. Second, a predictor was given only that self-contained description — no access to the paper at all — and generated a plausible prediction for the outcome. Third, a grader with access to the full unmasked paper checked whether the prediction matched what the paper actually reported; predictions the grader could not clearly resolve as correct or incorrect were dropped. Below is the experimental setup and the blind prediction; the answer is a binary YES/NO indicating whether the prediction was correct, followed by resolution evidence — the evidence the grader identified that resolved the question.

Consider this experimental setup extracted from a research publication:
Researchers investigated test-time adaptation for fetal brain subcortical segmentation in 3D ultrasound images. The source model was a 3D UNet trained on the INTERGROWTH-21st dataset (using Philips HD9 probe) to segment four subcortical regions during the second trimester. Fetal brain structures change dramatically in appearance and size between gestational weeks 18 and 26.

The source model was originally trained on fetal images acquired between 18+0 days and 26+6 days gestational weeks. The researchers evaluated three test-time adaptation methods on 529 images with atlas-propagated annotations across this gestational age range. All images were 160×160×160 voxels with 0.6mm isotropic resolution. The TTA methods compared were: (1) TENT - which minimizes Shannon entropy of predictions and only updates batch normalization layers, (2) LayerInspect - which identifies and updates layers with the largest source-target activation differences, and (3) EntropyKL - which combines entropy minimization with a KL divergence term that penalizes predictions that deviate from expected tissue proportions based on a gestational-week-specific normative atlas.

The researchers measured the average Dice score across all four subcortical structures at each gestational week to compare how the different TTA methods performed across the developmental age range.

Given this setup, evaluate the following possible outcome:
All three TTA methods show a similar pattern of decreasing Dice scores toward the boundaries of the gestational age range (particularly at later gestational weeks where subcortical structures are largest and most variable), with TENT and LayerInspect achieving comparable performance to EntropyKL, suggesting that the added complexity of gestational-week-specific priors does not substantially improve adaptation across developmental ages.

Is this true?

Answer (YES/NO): NO